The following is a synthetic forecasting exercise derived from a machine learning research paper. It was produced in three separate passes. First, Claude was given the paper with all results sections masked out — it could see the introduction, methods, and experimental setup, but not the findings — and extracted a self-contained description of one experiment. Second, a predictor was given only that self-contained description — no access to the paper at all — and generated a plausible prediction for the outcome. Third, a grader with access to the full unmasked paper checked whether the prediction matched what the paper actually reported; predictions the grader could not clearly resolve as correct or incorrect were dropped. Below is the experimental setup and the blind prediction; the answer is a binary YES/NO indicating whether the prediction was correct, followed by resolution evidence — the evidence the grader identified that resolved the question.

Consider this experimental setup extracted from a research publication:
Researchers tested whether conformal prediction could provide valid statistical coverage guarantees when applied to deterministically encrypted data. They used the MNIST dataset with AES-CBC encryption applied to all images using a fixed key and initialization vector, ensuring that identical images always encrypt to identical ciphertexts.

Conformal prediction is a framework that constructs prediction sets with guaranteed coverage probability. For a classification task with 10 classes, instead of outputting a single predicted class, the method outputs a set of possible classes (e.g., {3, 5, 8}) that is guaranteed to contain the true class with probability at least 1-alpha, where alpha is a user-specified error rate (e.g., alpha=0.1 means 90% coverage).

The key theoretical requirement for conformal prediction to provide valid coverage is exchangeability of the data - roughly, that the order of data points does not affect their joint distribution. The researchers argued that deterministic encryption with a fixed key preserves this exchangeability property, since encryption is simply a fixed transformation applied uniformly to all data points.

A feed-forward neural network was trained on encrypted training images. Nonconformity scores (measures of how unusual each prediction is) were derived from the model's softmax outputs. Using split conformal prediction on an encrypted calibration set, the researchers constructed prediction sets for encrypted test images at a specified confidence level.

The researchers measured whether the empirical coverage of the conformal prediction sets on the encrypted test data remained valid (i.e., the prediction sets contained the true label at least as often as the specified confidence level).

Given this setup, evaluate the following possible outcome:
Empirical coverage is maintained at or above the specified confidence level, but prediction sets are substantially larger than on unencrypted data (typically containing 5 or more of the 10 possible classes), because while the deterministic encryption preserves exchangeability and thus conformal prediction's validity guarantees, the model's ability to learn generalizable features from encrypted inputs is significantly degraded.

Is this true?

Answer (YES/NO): YES